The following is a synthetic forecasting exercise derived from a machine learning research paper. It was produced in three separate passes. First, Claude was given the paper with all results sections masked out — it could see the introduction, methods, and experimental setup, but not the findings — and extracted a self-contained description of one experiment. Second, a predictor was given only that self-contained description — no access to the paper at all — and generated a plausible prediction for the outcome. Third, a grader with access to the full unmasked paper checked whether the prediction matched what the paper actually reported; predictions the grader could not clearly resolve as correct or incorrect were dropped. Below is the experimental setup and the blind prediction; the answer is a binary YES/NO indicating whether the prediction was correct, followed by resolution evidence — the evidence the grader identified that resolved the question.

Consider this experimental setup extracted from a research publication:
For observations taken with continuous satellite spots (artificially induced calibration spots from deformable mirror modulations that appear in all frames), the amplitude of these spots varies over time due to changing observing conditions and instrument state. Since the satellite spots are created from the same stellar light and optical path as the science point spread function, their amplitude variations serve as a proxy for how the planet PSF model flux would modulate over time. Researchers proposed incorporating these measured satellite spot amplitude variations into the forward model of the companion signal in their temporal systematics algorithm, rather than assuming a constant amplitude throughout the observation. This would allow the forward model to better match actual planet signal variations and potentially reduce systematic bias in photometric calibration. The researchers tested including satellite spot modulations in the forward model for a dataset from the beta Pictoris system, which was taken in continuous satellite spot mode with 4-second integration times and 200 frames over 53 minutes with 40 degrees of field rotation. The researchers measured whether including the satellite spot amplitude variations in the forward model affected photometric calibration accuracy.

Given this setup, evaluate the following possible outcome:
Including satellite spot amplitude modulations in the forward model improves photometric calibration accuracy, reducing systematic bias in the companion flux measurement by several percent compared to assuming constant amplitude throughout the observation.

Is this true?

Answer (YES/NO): NO